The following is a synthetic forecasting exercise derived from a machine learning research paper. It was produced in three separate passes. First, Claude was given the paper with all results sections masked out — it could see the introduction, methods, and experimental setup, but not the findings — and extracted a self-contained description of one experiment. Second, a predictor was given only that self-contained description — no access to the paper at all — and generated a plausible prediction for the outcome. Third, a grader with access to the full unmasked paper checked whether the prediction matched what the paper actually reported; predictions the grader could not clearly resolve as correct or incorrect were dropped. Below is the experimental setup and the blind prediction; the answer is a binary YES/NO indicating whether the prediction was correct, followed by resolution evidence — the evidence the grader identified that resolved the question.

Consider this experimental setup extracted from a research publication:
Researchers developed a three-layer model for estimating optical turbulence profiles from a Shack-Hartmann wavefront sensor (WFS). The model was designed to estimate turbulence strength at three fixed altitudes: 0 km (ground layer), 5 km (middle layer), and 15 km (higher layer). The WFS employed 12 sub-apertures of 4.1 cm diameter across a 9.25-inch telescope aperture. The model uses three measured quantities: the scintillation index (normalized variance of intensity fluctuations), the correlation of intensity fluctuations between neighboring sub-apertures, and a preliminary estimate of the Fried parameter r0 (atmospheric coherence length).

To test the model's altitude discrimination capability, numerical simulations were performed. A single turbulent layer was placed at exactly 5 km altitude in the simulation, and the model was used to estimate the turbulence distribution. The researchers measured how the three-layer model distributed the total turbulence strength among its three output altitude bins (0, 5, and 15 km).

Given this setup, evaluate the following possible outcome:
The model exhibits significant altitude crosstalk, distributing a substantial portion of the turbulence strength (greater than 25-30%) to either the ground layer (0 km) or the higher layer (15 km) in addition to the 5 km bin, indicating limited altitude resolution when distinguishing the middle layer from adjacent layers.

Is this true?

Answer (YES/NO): NO